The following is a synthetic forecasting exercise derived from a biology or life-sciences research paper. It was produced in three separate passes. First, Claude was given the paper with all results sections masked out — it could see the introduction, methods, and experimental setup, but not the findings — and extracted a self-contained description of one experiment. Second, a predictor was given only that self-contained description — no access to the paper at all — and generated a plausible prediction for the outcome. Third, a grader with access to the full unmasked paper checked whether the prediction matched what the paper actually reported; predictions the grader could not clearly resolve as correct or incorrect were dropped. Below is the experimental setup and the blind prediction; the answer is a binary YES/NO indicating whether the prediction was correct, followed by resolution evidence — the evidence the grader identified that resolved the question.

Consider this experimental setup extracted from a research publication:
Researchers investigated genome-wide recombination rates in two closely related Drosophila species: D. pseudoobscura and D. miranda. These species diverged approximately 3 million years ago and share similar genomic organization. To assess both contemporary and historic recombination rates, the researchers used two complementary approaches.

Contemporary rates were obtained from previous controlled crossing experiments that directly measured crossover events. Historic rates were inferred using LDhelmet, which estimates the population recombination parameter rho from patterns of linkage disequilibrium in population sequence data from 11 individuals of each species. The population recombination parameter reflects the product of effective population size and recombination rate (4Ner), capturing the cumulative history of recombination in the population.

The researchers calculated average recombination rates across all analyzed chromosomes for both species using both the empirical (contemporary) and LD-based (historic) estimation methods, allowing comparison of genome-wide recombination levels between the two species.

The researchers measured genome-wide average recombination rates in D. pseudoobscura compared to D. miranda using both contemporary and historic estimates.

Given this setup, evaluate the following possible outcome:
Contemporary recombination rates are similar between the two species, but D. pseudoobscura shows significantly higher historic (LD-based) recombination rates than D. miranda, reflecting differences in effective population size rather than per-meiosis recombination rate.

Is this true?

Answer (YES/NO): NO